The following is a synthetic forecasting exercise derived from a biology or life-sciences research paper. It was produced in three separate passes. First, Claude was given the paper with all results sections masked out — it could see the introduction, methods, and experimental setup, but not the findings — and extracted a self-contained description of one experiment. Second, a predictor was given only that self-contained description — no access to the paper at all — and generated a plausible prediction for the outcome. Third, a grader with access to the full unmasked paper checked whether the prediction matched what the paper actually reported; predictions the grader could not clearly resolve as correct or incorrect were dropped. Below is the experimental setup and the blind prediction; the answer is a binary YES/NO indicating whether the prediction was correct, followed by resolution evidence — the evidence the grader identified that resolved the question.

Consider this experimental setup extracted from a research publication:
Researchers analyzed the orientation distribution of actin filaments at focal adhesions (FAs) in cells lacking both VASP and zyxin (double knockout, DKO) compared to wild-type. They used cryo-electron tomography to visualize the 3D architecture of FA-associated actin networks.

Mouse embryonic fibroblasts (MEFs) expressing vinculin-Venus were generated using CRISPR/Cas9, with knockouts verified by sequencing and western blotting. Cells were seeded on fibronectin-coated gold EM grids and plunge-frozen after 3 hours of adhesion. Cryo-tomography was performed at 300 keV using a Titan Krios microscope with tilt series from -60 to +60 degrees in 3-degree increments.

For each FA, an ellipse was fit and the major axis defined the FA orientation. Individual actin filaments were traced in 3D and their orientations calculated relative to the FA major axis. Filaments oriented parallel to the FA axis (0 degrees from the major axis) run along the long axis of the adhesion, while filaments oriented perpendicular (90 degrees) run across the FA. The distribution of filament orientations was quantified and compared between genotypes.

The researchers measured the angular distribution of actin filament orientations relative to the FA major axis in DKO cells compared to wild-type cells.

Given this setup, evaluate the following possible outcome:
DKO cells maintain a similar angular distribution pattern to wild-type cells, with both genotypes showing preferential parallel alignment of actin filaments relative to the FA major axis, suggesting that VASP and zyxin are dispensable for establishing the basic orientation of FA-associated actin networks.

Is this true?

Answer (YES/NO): NO